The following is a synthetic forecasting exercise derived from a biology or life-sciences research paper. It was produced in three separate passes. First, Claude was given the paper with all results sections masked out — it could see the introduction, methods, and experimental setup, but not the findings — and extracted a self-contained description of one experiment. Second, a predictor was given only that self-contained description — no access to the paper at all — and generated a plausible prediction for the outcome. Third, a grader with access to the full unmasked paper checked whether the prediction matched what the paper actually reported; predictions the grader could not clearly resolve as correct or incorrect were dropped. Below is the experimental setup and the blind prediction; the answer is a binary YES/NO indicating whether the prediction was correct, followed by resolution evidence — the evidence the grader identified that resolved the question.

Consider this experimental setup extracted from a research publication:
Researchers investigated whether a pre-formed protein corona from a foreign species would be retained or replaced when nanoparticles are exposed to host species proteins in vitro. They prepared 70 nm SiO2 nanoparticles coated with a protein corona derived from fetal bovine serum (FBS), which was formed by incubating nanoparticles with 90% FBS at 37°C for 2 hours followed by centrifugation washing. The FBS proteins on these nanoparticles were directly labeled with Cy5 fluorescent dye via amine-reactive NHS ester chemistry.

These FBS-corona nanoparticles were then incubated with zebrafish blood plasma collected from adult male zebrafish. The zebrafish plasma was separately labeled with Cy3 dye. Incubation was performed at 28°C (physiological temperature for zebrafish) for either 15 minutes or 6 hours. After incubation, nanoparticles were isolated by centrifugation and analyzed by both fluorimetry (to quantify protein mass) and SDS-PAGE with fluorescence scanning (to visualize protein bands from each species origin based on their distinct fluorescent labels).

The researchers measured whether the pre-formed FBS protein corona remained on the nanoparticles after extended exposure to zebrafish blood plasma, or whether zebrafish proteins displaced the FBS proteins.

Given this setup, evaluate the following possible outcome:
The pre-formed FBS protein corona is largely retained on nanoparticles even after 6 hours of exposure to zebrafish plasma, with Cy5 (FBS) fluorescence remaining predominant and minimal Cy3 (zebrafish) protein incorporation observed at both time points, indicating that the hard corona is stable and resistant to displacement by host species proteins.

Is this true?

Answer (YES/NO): NO